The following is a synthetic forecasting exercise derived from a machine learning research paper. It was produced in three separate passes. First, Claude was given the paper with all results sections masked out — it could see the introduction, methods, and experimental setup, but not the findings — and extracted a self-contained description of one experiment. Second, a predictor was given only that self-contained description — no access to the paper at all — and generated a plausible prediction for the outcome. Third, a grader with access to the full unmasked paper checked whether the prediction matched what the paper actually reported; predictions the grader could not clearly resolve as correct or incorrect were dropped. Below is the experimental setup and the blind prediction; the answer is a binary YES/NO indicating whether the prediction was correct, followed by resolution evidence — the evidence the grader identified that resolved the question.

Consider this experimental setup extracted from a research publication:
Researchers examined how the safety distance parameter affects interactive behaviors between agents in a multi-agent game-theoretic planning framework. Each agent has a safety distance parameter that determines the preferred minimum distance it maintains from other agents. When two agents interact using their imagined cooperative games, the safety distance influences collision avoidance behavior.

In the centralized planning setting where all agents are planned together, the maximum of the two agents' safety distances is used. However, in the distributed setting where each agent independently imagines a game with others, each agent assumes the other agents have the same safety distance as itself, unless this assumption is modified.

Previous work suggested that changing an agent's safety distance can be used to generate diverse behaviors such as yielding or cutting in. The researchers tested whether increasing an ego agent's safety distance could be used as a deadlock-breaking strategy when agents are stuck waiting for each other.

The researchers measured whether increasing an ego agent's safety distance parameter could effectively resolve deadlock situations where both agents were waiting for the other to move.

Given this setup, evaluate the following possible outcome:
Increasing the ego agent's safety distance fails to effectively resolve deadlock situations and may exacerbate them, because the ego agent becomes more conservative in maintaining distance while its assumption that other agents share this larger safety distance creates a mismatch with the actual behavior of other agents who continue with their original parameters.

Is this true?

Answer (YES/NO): NO